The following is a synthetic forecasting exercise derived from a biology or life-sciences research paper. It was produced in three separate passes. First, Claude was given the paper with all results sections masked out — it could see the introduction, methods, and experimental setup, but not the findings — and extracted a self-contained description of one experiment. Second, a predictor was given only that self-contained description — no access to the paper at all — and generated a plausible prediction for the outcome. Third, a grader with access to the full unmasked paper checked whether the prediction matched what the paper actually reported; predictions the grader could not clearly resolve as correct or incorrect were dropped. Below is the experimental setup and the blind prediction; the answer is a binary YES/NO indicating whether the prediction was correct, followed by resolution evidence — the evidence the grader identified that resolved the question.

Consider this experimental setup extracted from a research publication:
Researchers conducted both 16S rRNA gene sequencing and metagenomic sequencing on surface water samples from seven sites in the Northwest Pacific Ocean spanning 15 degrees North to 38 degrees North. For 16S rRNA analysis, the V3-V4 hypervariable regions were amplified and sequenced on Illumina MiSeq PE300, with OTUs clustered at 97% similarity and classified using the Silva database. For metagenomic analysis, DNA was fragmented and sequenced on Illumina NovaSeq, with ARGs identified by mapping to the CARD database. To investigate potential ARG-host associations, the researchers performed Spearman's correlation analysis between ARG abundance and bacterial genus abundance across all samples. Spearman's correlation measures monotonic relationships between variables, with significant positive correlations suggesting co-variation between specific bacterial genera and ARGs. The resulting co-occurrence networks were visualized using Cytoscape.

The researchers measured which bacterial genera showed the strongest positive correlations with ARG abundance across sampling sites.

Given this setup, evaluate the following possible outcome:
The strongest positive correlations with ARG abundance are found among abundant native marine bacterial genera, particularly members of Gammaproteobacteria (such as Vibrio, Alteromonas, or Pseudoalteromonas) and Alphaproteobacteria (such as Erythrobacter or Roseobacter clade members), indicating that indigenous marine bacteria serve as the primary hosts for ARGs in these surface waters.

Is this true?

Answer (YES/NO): NO